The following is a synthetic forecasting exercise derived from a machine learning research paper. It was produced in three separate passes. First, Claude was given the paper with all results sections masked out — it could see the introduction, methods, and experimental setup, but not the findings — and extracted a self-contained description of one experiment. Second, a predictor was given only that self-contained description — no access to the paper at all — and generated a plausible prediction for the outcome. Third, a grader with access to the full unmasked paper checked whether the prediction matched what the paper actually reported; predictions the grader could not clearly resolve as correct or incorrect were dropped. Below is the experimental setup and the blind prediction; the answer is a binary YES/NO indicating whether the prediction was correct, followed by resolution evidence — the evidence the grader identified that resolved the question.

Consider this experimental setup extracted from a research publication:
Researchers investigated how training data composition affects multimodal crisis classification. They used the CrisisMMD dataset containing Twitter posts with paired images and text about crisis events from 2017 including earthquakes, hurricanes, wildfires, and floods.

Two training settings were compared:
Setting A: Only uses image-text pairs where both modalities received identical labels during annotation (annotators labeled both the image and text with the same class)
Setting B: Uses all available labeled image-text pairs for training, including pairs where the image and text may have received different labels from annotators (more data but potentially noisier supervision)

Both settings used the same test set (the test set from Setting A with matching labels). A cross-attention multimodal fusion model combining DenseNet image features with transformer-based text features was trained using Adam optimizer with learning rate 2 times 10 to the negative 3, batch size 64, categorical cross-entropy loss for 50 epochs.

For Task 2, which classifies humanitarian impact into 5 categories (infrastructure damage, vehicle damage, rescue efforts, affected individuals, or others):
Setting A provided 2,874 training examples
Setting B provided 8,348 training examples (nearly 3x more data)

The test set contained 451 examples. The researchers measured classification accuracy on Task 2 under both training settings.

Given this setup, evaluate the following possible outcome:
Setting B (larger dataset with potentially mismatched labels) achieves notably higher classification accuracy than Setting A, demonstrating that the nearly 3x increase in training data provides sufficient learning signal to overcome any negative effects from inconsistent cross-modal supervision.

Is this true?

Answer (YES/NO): NO